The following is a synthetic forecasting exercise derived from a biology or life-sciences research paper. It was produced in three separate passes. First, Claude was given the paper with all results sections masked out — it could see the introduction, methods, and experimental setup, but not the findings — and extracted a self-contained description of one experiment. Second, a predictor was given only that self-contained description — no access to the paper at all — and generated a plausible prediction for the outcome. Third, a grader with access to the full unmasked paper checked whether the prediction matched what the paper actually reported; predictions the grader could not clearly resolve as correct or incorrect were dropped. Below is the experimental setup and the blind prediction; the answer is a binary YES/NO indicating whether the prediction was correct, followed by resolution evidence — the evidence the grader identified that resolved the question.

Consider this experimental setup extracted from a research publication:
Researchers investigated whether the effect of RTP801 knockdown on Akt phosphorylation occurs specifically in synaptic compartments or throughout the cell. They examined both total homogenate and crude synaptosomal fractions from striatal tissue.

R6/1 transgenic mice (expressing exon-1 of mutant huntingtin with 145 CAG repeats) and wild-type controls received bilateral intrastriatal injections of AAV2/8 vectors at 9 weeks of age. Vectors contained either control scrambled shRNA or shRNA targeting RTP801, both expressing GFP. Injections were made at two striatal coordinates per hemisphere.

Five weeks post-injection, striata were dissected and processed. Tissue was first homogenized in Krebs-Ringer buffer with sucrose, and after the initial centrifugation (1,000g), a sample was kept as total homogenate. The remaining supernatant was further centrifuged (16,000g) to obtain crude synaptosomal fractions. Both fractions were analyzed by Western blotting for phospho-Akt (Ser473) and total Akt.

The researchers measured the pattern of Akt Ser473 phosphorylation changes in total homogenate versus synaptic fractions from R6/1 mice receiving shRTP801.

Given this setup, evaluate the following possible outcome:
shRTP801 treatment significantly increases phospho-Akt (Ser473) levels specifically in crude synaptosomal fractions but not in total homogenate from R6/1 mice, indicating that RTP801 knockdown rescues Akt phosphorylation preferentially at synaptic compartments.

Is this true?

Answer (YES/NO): NO